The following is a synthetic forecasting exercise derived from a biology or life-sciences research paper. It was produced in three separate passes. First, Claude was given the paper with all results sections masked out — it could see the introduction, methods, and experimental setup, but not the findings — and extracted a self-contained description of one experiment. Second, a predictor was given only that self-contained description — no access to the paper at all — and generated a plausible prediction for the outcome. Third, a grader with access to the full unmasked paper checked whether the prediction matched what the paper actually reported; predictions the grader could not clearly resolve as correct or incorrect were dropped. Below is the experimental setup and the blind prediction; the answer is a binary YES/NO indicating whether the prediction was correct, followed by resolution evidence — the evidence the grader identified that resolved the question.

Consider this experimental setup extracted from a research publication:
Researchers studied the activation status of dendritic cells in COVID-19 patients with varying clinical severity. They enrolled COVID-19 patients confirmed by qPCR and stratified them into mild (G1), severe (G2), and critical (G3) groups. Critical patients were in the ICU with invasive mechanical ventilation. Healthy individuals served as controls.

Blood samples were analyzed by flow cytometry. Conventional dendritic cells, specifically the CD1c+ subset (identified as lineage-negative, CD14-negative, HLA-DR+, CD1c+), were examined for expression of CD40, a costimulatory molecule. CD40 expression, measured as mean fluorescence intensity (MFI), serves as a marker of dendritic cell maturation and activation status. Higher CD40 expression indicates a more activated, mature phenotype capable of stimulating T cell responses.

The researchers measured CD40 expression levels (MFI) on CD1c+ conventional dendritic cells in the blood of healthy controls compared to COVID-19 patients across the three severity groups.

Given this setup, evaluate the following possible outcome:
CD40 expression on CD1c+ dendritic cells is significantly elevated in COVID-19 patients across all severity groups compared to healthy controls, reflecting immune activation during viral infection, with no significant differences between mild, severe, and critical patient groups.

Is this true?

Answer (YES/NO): NO